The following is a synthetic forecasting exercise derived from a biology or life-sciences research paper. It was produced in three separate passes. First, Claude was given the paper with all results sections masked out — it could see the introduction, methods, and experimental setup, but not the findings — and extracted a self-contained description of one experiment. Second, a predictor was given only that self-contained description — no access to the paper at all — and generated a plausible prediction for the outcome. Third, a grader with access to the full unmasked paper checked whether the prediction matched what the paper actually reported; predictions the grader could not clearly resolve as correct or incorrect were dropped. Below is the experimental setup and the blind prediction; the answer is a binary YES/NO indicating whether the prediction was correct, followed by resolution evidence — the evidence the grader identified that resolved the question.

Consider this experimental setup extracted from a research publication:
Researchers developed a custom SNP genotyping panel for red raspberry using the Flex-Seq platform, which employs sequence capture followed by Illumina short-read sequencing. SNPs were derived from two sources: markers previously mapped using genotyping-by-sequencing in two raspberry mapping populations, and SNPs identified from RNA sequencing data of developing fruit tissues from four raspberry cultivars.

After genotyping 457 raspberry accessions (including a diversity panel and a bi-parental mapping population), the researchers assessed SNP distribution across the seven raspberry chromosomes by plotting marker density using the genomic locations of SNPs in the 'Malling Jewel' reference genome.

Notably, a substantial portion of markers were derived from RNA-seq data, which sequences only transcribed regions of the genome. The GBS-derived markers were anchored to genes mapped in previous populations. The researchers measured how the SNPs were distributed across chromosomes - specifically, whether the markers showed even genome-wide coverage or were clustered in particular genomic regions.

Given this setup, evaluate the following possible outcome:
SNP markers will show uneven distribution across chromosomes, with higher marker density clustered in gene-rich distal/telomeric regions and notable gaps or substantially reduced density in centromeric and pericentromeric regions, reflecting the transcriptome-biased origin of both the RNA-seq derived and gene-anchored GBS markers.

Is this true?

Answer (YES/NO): YES